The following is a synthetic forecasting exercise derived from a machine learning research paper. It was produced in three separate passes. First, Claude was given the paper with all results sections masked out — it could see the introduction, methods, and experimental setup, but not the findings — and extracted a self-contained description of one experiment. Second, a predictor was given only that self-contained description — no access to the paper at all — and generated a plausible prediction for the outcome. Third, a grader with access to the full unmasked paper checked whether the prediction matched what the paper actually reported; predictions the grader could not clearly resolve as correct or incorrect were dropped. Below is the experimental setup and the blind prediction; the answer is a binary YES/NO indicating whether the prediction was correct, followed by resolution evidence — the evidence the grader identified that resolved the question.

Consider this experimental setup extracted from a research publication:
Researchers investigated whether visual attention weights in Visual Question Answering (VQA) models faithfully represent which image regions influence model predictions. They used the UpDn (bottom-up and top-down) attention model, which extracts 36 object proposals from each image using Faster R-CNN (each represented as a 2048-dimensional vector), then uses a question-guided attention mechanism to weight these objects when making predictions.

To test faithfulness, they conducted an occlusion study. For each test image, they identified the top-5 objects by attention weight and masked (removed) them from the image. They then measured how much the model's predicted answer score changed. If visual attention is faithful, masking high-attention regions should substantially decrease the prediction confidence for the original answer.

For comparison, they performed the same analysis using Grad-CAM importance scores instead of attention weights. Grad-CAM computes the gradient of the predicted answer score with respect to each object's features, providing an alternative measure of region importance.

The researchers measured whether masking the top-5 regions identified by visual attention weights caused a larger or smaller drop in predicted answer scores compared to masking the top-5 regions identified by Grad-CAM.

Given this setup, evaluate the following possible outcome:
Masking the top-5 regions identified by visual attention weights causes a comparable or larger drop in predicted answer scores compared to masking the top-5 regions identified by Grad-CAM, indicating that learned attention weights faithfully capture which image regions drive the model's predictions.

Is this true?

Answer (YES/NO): YES